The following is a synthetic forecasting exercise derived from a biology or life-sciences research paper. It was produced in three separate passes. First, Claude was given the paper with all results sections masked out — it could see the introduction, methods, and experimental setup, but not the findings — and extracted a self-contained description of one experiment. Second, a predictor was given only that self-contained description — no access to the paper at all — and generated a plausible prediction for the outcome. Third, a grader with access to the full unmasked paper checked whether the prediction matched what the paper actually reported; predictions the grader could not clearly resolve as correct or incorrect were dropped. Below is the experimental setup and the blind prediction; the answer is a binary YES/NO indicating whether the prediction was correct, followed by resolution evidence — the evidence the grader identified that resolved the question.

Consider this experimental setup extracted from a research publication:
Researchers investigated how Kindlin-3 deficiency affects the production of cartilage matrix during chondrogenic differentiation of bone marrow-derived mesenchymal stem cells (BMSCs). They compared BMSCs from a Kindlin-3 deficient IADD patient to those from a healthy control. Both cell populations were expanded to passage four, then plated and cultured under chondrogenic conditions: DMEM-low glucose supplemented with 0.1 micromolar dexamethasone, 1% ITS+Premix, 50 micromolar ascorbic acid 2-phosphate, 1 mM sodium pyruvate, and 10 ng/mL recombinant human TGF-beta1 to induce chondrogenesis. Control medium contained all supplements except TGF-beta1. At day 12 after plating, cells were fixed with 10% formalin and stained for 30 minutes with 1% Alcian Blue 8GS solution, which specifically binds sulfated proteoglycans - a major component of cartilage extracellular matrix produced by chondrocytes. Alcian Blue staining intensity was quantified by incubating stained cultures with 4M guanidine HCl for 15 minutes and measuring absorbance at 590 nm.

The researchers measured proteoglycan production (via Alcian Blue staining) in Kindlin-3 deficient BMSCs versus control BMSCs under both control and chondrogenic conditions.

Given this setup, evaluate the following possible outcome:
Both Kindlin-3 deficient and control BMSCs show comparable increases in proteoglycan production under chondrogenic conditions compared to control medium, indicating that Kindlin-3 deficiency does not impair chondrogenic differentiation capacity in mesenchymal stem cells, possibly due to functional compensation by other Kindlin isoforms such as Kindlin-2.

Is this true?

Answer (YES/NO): NO